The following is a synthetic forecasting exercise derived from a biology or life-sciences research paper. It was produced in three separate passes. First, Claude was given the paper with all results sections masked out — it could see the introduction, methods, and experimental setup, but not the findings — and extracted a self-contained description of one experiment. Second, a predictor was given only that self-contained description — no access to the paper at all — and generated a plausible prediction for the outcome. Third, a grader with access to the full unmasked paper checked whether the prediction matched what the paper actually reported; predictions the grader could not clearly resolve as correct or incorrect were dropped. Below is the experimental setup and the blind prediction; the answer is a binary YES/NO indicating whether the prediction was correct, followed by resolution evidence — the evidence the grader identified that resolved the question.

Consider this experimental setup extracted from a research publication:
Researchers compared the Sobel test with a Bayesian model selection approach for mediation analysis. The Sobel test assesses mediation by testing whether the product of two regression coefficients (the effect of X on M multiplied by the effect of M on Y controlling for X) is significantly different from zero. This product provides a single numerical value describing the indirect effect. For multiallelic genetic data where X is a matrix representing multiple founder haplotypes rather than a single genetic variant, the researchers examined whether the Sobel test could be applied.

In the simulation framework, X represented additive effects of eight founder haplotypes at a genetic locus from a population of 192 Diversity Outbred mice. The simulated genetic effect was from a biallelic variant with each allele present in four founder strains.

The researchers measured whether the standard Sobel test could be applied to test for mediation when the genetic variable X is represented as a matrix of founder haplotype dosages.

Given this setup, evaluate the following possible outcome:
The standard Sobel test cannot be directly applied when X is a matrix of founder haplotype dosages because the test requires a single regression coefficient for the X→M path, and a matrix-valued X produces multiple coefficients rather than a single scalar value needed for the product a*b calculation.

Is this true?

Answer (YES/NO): YES